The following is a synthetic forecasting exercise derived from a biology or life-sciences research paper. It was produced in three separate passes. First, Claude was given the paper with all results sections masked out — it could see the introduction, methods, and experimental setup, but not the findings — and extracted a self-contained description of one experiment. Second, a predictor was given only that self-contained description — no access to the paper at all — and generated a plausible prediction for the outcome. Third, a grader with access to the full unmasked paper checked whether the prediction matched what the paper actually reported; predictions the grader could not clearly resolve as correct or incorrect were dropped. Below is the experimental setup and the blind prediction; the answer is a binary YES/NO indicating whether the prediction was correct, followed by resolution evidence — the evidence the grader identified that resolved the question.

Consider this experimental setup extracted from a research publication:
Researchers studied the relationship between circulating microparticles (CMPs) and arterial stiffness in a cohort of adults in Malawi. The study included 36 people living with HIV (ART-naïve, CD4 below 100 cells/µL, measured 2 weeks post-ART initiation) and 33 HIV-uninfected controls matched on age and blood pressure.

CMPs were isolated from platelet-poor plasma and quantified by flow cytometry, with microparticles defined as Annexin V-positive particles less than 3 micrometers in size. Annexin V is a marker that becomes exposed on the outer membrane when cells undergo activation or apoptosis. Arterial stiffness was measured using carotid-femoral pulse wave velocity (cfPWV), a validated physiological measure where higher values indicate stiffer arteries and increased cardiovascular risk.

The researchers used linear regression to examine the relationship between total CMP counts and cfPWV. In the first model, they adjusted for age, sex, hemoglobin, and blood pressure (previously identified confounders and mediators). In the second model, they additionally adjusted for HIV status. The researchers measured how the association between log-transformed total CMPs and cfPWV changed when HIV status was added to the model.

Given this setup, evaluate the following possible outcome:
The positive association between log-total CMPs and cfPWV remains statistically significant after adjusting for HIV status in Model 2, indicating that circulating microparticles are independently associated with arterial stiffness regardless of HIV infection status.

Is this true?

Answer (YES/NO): NO